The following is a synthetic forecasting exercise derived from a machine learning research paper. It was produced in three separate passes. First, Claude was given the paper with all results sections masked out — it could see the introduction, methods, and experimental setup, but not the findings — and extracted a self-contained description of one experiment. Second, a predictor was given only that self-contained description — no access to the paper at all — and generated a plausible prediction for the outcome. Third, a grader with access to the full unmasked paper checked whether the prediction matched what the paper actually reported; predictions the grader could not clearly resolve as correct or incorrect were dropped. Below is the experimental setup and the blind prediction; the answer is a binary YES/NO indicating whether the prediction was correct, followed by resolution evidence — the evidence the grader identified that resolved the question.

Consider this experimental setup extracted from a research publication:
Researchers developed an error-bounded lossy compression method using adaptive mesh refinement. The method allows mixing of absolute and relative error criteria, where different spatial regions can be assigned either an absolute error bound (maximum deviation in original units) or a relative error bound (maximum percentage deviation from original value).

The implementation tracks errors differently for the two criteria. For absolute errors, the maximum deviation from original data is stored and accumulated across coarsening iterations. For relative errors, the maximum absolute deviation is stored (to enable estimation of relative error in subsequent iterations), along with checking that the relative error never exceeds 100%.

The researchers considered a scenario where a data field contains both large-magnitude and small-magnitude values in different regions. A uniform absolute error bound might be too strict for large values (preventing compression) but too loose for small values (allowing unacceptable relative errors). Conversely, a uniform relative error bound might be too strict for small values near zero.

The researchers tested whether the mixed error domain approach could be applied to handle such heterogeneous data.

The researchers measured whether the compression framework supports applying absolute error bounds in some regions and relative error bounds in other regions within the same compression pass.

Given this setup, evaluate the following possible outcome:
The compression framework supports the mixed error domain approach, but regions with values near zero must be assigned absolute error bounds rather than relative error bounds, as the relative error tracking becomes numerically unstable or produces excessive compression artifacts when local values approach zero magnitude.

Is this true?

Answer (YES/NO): NO